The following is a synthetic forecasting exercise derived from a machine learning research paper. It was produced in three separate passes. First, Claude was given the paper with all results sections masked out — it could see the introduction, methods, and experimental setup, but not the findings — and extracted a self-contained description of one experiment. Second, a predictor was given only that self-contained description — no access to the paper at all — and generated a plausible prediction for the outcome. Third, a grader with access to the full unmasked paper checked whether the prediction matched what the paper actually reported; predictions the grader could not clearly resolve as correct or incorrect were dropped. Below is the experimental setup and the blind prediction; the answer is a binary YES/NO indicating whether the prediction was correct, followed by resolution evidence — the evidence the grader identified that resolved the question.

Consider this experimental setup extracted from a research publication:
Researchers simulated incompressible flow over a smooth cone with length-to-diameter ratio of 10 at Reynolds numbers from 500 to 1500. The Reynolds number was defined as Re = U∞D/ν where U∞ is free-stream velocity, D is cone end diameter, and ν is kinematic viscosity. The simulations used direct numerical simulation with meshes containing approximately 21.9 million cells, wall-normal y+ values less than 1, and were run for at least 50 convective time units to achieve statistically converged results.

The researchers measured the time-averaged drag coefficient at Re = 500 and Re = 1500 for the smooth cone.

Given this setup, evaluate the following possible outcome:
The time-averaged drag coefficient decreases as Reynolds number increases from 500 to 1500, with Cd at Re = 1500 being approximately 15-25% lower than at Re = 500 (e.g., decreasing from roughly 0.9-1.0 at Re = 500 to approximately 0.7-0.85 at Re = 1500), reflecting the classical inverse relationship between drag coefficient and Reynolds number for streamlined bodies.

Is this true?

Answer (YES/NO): NO